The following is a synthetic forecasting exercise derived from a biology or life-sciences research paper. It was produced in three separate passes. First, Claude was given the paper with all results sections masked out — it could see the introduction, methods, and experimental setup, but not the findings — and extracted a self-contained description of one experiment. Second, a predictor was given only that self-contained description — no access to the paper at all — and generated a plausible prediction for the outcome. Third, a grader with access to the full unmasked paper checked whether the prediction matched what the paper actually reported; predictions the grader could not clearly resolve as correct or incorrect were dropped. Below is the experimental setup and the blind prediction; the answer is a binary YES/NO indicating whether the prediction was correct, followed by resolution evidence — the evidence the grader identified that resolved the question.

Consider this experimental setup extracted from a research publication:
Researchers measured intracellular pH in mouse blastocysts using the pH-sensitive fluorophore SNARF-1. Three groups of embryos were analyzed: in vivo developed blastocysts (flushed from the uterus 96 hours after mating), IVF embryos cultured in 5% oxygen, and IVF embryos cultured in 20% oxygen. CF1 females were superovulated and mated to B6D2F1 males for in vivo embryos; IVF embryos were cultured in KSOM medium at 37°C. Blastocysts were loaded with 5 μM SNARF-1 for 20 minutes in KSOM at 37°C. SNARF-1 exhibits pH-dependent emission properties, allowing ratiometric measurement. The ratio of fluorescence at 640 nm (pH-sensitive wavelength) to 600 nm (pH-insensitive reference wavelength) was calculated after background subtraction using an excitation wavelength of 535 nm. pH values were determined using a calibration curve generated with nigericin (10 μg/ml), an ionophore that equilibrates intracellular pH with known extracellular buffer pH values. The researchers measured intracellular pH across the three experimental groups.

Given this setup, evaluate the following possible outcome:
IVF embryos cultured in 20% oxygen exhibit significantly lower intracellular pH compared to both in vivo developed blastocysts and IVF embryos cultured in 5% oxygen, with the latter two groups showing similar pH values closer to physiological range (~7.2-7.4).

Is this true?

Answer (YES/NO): NO